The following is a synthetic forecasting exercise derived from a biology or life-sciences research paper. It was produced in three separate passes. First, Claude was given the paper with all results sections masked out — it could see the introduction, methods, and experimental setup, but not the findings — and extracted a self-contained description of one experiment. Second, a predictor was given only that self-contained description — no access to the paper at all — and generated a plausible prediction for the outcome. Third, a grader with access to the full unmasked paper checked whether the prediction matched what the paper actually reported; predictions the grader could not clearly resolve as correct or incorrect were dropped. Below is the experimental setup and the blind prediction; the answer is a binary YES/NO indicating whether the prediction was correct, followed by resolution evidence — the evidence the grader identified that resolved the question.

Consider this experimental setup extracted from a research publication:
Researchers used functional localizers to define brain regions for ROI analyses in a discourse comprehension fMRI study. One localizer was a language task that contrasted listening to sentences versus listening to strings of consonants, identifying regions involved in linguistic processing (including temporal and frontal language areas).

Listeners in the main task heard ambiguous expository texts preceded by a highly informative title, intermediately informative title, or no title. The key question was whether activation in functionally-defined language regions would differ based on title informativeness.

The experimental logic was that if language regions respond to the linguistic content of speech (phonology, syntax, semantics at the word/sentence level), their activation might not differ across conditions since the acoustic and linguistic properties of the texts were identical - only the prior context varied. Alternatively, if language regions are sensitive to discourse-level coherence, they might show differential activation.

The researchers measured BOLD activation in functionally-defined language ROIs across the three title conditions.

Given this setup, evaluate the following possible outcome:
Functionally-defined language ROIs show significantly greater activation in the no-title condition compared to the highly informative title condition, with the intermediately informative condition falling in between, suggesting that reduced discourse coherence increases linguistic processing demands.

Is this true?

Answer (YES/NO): NO